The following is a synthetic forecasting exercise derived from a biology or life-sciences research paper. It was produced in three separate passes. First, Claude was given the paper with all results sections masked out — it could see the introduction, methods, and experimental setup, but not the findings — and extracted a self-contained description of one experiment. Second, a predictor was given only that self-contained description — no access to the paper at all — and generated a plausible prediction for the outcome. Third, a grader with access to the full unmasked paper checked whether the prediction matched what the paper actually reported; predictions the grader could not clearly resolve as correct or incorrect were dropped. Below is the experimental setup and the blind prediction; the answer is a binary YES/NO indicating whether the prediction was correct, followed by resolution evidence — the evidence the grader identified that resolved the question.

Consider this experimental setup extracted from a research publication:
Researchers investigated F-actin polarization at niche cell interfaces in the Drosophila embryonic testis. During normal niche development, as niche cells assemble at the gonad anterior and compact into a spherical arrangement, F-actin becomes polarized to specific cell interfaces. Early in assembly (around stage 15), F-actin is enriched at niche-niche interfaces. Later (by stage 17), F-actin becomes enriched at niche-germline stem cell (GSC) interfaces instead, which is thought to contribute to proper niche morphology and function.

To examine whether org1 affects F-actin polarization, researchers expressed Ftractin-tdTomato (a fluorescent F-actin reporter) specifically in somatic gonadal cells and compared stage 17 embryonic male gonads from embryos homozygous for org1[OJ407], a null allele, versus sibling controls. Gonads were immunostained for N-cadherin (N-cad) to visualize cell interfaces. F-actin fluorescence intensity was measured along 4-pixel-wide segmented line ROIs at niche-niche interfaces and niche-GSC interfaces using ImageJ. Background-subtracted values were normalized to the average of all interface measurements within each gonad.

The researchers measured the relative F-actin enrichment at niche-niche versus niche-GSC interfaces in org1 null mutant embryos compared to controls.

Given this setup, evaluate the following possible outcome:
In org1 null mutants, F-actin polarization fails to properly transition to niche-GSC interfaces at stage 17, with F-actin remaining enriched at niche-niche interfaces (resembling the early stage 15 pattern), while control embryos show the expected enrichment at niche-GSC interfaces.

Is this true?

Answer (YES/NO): NO